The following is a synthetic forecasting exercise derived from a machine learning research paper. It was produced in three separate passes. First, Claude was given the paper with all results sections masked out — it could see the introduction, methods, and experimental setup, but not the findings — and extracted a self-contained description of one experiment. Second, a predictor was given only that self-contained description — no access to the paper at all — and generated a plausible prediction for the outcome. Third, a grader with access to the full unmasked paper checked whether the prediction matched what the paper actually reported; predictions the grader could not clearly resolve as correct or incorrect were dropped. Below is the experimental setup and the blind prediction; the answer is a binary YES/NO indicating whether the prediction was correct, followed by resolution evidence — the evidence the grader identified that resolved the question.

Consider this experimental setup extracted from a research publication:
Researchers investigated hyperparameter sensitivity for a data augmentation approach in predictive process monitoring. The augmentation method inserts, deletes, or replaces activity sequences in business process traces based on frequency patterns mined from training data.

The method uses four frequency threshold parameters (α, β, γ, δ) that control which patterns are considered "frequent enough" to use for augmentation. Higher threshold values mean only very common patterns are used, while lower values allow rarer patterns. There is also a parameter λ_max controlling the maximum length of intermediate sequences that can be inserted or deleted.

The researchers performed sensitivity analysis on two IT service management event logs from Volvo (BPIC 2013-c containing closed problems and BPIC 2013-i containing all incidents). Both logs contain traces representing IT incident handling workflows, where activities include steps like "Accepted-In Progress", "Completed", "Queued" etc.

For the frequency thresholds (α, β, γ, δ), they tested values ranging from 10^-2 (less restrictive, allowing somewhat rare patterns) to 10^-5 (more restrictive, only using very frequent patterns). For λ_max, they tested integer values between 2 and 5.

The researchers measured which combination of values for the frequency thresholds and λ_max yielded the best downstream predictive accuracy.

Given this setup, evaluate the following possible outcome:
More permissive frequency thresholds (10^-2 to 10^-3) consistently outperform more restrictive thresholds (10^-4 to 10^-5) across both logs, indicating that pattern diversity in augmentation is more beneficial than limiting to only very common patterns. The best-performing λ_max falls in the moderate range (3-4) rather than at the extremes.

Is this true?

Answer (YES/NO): NO